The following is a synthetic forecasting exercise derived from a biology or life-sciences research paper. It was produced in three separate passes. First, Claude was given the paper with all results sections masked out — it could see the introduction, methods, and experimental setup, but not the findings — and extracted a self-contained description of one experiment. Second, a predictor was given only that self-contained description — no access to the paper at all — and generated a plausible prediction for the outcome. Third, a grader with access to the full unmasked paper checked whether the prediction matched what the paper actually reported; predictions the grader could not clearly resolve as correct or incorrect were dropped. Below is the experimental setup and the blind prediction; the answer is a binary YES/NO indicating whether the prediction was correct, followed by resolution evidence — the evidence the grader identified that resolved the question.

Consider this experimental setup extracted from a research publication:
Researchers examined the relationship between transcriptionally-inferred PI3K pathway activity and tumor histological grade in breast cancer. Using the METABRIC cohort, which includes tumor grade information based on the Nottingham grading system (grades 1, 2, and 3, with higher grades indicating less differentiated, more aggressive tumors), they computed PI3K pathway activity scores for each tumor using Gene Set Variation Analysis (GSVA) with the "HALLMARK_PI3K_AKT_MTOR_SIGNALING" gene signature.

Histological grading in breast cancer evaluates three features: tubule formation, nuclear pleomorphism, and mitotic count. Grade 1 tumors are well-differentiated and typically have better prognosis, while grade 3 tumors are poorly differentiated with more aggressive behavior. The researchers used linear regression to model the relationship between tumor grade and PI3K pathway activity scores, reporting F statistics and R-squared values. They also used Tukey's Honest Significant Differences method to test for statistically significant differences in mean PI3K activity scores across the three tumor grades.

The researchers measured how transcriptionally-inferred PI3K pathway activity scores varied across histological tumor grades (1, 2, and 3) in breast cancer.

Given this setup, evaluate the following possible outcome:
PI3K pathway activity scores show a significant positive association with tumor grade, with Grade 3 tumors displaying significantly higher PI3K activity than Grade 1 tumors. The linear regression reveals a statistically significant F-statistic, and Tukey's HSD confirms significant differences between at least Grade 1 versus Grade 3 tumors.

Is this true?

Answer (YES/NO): YES